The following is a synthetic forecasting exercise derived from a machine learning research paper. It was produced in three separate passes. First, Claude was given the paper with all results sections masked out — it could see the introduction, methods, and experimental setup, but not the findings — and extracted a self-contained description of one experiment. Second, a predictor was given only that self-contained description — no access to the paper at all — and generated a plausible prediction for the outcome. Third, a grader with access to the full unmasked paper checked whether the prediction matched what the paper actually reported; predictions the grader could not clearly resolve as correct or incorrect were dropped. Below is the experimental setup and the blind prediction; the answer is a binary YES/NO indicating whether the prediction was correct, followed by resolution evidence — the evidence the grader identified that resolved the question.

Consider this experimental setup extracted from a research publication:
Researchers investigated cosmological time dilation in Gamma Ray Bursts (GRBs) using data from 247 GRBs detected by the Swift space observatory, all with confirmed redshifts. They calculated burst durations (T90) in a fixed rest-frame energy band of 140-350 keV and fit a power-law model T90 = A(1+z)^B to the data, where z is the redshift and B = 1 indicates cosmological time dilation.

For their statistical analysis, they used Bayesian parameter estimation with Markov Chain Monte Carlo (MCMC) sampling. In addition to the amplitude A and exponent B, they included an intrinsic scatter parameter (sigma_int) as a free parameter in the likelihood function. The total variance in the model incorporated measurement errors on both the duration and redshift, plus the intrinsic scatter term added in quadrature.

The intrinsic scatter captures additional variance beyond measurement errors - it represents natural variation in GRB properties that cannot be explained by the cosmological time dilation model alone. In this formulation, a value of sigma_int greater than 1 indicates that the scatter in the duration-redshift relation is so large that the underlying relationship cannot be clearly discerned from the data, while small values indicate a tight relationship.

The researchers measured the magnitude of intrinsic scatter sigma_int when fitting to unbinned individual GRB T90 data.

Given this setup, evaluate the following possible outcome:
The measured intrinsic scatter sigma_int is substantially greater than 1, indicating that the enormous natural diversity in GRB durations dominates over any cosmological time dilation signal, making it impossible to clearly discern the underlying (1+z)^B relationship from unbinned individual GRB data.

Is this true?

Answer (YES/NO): YES